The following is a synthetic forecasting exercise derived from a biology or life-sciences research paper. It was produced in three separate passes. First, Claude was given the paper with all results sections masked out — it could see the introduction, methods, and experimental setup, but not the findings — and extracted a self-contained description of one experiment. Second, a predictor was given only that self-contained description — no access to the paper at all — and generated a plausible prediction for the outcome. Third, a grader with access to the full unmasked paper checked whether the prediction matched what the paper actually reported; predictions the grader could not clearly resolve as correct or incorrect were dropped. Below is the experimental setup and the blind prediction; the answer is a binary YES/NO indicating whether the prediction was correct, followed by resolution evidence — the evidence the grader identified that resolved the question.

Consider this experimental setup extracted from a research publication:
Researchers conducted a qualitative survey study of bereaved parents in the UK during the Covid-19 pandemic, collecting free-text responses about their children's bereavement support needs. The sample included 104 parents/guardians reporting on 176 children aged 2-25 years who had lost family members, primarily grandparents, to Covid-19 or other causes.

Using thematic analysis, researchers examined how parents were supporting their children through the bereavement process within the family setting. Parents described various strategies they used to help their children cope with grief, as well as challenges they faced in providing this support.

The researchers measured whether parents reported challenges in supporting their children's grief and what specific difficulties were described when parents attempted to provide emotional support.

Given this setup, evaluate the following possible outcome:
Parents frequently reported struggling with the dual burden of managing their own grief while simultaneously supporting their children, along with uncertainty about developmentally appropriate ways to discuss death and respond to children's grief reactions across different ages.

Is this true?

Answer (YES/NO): NO